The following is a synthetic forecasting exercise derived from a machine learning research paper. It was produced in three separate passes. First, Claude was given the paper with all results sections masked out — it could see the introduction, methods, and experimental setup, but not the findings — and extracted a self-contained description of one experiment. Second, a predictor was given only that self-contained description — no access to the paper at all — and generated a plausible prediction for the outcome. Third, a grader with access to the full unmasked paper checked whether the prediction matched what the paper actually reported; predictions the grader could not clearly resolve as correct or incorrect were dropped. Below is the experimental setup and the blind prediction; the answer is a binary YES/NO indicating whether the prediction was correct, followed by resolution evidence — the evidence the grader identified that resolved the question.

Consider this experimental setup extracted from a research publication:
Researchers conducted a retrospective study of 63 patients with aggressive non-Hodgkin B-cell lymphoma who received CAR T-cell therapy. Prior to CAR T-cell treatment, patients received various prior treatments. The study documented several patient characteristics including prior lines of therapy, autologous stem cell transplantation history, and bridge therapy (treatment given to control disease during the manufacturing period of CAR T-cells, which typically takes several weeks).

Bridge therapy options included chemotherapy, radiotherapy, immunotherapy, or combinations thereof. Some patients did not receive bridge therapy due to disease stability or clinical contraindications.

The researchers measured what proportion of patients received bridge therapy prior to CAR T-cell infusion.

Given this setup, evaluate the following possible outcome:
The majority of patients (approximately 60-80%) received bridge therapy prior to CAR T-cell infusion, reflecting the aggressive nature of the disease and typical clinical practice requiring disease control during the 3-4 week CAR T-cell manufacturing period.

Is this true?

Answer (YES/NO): YES